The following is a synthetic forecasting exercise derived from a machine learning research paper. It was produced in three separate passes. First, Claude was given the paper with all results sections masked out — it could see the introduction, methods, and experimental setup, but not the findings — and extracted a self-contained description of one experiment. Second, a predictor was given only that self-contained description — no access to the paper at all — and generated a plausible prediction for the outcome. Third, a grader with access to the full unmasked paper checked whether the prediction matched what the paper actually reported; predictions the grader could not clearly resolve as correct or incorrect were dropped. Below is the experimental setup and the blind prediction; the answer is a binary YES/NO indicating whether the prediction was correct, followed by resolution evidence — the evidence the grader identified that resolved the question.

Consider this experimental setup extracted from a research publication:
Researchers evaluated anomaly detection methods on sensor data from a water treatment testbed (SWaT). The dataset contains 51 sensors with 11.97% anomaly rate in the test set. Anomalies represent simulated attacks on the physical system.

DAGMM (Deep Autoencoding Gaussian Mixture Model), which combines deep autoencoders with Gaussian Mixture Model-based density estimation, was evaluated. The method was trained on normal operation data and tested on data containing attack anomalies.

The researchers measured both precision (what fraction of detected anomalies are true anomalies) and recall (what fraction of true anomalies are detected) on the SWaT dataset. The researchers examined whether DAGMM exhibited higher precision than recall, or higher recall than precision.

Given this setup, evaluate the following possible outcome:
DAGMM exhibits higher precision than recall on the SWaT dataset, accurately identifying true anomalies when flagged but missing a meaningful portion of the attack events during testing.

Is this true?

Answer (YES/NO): NO